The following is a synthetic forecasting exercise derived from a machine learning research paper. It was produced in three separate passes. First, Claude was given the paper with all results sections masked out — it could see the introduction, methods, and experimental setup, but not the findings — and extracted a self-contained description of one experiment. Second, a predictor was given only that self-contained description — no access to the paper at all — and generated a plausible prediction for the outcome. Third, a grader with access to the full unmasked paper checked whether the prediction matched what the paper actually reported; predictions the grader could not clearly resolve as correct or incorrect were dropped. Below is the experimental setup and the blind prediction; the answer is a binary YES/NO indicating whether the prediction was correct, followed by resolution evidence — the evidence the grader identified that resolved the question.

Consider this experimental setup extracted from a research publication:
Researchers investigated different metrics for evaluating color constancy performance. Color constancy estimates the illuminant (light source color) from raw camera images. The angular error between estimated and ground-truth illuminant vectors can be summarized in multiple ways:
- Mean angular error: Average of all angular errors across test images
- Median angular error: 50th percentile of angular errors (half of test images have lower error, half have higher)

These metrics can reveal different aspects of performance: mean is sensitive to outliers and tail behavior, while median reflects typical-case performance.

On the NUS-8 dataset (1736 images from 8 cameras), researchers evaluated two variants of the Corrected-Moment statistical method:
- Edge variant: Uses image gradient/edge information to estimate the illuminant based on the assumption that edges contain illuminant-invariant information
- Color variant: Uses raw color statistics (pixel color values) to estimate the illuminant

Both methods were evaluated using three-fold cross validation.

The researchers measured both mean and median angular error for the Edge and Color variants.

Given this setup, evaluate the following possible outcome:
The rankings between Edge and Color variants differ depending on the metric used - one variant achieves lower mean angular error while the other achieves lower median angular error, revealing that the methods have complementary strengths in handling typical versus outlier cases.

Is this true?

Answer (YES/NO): YES